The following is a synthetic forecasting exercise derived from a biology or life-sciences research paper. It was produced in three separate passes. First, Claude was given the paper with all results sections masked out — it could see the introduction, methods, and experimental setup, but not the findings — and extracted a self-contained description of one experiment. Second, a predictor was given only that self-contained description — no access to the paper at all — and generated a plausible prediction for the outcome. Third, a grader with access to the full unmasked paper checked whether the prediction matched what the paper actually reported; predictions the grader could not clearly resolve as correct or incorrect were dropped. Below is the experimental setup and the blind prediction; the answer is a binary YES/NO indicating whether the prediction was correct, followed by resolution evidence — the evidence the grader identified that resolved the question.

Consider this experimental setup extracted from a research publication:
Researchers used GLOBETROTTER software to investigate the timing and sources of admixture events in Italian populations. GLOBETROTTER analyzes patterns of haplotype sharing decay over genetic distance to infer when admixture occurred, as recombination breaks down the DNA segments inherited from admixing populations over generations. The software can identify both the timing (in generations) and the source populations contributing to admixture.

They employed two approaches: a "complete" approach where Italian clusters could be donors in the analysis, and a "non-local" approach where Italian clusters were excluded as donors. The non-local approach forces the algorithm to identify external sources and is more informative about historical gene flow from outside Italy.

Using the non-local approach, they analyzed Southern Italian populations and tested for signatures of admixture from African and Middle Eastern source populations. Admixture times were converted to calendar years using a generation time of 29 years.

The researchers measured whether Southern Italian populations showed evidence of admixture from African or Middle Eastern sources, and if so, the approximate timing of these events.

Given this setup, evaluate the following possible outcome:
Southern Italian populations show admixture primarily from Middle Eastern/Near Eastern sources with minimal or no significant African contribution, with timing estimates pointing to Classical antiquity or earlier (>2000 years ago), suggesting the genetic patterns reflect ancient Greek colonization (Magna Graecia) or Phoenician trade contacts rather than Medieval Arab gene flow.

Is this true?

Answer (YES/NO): NO